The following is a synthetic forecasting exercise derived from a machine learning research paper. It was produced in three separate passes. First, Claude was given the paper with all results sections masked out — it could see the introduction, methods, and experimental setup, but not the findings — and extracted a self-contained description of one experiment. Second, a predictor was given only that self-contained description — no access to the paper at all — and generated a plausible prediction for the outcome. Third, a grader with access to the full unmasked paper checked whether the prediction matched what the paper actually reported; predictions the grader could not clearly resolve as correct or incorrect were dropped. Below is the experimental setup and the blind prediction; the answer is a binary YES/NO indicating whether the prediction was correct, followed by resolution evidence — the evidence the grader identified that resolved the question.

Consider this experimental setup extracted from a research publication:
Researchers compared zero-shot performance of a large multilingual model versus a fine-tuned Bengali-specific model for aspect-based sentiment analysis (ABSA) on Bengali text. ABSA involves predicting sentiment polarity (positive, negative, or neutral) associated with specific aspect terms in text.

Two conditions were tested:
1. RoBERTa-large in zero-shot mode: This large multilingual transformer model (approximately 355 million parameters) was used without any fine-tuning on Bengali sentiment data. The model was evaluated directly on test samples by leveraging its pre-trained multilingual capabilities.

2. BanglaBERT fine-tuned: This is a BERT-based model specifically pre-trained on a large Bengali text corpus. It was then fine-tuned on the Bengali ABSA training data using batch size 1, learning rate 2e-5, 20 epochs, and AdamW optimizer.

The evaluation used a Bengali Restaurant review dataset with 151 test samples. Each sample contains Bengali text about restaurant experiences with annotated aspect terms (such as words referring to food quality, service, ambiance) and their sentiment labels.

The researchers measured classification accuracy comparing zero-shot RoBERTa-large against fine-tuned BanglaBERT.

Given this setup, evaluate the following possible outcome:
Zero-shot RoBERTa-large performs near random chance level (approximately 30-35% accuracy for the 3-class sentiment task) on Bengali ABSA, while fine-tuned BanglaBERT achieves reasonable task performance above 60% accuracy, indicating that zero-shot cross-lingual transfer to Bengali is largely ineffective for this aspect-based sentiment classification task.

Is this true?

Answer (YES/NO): NO